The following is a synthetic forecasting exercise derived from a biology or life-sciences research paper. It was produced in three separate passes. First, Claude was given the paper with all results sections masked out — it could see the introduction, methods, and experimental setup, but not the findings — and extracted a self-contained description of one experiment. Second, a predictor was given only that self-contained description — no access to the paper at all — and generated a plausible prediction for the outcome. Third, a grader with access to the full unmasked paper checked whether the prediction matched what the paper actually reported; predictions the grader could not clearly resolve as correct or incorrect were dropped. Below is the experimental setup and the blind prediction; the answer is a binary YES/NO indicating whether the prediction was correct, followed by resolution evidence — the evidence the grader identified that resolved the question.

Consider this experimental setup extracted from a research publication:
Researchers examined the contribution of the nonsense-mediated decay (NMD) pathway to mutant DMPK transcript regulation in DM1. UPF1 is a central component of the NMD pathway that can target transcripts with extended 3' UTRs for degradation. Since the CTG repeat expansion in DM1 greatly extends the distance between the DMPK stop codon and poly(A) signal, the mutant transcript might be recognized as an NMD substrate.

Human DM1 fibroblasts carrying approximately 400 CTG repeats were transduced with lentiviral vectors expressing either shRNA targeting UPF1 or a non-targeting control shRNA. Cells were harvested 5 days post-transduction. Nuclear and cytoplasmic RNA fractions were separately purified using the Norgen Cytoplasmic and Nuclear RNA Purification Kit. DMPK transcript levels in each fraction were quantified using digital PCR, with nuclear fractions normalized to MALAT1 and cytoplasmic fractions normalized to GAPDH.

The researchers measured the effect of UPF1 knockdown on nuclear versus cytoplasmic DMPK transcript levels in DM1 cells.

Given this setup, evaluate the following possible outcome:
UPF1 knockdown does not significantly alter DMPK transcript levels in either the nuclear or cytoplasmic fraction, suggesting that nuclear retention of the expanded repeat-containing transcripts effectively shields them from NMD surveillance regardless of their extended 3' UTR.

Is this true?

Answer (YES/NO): NO